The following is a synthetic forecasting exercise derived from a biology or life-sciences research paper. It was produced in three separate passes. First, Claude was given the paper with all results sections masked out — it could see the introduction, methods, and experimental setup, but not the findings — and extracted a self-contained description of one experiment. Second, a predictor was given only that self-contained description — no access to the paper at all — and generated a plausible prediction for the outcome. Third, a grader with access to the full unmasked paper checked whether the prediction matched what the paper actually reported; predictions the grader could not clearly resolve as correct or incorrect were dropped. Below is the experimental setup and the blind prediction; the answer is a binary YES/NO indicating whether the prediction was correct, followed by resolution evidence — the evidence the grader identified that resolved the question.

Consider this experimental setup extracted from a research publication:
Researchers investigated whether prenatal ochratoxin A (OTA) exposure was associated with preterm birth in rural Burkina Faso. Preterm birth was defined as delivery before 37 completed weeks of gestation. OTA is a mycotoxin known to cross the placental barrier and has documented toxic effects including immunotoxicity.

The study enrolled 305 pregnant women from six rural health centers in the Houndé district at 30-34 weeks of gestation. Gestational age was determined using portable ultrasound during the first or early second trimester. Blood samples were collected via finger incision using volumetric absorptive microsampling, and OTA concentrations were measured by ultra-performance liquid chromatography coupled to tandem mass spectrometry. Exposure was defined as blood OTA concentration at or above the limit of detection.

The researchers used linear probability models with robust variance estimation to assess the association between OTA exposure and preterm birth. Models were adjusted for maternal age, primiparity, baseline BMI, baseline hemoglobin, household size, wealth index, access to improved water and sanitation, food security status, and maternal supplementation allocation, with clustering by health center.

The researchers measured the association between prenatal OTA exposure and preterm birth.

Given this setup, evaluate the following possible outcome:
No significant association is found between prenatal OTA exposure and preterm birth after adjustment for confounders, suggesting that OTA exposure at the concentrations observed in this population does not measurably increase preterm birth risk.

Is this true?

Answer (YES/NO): YES